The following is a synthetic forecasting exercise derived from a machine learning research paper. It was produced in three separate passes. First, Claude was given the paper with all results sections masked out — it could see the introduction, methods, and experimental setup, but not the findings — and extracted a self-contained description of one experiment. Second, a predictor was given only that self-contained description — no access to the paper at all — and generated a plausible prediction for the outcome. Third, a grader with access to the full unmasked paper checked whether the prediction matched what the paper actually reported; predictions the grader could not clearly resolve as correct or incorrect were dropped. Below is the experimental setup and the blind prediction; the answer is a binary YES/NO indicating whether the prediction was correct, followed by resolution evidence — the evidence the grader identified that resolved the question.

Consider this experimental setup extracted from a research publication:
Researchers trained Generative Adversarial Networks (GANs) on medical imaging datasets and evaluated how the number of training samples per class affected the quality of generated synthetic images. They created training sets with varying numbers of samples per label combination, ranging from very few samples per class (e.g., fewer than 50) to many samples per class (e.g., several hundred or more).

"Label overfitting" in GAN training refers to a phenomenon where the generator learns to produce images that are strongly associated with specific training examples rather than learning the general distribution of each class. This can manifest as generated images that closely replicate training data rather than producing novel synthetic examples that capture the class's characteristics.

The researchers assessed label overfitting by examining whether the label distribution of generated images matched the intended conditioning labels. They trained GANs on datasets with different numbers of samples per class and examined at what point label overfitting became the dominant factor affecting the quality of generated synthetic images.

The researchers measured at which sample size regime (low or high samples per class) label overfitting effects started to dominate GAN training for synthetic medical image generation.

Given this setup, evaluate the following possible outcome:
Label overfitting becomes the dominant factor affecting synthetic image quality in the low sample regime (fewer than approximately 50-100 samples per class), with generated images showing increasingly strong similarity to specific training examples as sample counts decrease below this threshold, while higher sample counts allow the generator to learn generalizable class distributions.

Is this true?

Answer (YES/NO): NO